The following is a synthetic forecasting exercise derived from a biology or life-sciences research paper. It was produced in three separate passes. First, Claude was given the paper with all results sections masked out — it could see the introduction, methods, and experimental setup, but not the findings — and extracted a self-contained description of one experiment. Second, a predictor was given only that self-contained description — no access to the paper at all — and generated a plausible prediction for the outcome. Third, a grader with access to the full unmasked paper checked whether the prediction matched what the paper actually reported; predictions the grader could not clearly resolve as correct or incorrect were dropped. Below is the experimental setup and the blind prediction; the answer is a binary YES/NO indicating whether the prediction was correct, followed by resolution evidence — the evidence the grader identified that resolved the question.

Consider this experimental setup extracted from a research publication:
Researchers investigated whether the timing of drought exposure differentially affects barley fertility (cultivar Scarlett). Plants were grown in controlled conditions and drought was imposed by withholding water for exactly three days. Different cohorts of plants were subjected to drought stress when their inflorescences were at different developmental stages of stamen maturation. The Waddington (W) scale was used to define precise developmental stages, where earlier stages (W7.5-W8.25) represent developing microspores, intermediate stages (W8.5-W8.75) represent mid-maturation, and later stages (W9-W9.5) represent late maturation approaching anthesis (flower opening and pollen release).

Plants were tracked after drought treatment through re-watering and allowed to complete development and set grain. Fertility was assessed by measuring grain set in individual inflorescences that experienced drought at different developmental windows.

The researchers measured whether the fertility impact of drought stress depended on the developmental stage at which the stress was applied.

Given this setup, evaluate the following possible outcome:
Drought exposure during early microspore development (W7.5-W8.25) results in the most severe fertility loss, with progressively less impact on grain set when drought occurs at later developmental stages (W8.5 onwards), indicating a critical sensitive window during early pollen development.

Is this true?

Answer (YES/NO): YES